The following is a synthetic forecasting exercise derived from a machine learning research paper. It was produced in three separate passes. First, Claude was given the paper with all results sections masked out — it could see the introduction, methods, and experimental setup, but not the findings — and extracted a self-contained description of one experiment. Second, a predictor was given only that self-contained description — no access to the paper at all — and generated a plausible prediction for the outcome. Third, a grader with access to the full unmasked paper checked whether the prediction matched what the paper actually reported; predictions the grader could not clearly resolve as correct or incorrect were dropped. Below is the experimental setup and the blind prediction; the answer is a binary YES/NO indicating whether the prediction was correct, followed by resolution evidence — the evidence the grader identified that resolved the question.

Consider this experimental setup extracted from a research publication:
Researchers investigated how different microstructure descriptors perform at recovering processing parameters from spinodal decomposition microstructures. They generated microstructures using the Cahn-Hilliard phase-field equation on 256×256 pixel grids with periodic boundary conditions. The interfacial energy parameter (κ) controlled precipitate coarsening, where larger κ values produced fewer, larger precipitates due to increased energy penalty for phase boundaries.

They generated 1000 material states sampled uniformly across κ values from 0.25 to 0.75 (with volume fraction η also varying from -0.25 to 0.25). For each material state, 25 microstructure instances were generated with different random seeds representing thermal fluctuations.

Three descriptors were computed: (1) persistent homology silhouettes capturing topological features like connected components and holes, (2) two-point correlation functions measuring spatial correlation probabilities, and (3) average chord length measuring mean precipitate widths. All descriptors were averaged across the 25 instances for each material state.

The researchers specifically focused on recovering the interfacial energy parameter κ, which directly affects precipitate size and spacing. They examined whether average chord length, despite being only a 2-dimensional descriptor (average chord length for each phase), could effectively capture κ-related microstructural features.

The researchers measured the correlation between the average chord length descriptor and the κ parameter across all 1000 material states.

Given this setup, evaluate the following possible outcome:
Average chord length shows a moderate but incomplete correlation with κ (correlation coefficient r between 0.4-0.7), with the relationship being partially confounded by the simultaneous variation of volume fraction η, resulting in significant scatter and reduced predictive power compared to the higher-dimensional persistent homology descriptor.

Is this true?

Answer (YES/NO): NO